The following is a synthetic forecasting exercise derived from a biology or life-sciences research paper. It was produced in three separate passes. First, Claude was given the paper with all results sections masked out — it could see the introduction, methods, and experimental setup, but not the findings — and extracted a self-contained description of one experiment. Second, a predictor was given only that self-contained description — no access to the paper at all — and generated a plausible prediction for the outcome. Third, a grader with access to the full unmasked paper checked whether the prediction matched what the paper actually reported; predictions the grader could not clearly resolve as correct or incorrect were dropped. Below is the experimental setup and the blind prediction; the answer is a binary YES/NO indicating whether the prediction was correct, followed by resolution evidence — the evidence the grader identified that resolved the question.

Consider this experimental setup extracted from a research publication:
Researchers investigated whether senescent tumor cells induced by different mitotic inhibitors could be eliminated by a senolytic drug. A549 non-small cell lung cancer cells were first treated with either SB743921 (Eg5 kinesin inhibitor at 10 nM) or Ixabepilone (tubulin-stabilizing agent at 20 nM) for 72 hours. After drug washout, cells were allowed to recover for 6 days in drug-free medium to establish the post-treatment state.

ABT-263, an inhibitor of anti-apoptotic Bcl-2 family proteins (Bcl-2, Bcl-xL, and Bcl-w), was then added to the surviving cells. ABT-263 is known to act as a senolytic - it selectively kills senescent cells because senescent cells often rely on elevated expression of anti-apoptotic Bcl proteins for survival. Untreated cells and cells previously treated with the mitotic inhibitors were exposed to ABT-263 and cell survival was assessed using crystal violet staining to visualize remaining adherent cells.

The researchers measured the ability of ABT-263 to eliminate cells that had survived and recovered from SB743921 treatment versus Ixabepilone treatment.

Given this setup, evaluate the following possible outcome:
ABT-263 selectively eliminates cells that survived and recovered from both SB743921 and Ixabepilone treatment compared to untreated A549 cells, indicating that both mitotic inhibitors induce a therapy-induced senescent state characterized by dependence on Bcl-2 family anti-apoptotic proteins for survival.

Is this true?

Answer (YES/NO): NO